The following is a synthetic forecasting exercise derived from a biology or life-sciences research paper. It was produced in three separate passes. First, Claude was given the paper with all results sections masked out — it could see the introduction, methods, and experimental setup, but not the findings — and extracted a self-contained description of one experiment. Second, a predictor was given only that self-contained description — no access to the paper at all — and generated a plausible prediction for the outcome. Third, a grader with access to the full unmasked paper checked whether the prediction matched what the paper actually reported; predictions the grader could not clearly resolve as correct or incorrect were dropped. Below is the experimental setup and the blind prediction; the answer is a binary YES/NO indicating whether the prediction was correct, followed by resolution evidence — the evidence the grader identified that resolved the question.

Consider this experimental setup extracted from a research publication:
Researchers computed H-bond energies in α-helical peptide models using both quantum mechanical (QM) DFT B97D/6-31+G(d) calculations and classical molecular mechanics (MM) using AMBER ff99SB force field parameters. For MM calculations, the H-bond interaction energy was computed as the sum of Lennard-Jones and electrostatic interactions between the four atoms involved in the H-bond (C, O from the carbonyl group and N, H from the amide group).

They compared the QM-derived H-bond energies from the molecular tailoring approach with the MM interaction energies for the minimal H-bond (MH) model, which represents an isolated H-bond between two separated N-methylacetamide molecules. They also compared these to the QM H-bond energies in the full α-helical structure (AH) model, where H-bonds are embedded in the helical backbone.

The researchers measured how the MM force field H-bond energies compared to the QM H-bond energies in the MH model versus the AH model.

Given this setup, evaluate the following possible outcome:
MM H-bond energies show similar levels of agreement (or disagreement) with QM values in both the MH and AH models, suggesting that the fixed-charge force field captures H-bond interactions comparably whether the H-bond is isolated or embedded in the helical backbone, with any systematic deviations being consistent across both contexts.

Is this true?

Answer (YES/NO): NO